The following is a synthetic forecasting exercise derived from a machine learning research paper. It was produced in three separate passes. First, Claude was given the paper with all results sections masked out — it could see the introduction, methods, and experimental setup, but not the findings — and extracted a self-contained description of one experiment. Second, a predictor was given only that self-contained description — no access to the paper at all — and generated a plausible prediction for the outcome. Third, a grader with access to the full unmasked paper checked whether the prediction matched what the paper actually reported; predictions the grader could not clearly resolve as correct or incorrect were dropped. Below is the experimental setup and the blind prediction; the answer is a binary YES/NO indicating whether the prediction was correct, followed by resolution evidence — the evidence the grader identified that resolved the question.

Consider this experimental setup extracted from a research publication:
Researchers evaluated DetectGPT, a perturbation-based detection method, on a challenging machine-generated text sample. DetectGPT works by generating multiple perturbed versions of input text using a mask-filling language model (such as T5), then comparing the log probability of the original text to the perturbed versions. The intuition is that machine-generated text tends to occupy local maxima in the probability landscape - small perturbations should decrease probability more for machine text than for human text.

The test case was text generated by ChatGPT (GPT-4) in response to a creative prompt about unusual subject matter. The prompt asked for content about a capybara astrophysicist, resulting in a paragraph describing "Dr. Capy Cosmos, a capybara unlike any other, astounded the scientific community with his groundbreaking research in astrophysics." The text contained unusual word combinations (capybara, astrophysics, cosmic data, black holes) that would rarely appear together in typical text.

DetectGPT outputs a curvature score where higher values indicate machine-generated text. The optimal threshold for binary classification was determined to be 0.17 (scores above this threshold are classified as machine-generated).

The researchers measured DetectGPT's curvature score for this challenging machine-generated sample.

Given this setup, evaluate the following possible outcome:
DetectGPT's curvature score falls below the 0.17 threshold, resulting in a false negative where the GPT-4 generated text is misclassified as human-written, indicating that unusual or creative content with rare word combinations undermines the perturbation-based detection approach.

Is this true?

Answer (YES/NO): YES